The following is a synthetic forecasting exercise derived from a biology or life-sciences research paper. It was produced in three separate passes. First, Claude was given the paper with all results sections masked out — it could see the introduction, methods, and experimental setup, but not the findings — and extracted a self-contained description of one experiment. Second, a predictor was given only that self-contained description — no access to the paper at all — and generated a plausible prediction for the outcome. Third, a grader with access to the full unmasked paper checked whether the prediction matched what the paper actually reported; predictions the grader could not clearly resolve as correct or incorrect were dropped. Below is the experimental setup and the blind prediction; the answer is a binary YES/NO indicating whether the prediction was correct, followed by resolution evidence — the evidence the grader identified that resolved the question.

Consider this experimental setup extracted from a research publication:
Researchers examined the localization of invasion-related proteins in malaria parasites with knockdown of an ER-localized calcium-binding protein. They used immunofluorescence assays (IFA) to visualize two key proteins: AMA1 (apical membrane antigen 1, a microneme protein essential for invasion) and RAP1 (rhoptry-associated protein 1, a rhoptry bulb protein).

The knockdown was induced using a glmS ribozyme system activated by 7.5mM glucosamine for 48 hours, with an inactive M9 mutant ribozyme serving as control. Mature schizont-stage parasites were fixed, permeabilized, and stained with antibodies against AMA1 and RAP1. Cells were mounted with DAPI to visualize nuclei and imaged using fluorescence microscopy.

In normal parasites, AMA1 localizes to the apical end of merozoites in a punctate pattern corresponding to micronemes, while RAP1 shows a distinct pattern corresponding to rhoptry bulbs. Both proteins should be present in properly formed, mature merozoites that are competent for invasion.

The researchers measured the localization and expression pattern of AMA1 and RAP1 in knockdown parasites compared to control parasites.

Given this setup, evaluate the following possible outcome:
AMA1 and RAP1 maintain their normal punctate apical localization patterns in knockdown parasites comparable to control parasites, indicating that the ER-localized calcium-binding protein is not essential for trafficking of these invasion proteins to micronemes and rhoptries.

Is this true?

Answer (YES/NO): YES